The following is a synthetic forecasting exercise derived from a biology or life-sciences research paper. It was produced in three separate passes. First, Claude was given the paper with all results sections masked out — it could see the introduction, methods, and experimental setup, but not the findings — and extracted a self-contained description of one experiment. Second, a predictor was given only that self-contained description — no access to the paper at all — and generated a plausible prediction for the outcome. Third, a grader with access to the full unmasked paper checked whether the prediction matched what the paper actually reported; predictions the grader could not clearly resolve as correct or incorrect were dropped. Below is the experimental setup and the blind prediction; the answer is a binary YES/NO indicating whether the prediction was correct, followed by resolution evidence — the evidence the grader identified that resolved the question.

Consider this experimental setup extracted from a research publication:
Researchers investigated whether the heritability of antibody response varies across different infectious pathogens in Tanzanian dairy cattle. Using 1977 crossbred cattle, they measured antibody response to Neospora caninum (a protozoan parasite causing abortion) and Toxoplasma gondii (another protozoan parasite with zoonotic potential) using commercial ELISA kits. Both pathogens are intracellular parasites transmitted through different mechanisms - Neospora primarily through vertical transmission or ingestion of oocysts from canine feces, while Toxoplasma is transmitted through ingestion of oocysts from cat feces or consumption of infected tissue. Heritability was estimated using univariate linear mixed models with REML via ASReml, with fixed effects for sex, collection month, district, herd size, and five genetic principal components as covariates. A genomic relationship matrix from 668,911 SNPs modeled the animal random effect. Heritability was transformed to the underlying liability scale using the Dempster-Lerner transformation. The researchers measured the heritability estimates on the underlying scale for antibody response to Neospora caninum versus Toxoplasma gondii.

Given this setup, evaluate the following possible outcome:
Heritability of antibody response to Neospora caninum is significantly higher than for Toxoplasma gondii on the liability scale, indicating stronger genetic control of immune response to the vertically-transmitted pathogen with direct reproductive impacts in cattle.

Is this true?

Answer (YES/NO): YES